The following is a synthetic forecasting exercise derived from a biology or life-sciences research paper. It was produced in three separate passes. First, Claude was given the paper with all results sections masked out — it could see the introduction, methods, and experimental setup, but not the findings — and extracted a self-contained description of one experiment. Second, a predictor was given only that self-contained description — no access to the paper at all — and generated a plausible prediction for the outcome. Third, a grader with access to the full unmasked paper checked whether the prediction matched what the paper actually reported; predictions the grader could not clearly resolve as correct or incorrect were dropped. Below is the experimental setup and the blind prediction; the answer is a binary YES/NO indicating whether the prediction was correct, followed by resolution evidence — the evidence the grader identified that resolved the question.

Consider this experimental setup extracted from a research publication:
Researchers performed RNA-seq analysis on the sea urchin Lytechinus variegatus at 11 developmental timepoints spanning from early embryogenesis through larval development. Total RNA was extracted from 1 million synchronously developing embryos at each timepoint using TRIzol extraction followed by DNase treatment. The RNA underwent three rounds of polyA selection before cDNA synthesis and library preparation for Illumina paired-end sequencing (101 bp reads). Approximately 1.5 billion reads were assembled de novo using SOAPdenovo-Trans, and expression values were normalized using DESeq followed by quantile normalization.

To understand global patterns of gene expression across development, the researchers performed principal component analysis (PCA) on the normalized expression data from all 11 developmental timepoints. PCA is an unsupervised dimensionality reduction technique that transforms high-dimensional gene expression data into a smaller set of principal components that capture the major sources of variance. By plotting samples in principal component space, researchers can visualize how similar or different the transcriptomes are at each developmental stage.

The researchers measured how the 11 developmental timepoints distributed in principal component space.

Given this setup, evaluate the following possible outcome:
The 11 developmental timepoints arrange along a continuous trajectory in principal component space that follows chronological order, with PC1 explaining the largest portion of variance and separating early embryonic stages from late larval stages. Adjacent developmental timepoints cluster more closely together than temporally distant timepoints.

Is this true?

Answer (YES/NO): NO